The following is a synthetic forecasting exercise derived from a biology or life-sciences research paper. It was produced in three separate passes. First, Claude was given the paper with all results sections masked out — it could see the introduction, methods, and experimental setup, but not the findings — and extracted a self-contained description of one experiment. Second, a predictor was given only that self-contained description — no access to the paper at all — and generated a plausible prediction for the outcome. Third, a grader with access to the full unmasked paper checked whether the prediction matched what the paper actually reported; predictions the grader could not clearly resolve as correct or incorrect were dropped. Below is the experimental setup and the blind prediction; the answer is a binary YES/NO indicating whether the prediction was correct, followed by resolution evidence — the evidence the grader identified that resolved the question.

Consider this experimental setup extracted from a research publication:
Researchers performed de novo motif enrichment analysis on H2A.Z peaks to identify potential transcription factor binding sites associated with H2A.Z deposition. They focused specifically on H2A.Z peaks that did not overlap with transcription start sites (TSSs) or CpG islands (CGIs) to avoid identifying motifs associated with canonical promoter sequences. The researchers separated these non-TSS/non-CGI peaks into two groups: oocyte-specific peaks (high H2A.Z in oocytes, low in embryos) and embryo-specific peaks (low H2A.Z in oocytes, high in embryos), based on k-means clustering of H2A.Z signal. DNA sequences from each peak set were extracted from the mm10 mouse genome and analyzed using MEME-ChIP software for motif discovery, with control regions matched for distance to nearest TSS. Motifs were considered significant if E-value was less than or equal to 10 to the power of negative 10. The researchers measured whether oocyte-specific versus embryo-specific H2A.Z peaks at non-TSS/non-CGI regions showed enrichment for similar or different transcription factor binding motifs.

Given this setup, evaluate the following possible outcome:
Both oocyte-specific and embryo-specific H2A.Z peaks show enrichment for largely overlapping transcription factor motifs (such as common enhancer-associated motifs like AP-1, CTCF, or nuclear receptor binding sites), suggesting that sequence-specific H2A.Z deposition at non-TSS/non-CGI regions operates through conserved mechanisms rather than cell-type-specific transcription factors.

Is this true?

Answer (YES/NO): NO